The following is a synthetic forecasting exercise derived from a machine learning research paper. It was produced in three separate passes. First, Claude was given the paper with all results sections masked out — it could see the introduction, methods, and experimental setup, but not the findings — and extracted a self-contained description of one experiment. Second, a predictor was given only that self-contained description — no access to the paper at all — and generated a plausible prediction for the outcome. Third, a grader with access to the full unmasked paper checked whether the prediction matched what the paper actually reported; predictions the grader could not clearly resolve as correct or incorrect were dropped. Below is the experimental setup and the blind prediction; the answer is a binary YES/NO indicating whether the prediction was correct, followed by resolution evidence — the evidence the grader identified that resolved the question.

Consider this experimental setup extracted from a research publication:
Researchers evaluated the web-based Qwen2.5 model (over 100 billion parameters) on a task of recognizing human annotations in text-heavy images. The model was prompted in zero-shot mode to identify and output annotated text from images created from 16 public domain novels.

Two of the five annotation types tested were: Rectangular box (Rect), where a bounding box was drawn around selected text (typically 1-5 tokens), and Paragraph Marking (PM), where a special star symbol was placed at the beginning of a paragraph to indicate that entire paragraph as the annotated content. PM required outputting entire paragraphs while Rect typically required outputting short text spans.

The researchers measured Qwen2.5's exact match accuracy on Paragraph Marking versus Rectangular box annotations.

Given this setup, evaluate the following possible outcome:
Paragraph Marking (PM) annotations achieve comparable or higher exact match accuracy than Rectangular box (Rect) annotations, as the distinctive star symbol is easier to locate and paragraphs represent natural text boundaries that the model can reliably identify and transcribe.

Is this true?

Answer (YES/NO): NO